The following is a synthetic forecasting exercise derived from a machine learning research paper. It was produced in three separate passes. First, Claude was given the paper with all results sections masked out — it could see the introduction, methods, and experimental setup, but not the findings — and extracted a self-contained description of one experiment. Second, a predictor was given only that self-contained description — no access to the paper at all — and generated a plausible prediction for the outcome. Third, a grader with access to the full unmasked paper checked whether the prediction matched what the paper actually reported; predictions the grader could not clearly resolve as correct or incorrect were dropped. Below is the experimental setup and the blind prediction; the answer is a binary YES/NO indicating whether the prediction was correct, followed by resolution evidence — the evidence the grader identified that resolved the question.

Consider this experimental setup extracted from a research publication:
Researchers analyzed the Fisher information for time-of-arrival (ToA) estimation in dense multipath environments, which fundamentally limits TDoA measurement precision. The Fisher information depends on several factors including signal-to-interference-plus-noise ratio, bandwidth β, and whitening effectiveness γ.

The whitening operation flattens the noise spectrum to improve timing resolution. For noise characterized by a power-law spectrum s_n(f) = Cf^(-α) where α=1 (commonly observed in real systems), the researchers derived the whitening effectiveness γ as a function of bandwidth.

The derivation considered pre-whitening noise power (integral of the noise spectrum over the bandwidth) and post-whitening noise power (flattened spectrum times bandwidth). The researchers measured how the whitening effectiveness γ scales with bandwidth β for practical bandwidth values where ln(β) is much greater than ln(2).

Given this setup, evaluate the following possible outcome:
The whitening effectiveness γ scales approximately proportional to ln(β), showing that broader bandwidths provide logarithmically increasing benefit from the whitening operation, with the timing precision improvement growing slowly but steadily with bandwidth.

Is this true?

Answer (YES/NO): NO